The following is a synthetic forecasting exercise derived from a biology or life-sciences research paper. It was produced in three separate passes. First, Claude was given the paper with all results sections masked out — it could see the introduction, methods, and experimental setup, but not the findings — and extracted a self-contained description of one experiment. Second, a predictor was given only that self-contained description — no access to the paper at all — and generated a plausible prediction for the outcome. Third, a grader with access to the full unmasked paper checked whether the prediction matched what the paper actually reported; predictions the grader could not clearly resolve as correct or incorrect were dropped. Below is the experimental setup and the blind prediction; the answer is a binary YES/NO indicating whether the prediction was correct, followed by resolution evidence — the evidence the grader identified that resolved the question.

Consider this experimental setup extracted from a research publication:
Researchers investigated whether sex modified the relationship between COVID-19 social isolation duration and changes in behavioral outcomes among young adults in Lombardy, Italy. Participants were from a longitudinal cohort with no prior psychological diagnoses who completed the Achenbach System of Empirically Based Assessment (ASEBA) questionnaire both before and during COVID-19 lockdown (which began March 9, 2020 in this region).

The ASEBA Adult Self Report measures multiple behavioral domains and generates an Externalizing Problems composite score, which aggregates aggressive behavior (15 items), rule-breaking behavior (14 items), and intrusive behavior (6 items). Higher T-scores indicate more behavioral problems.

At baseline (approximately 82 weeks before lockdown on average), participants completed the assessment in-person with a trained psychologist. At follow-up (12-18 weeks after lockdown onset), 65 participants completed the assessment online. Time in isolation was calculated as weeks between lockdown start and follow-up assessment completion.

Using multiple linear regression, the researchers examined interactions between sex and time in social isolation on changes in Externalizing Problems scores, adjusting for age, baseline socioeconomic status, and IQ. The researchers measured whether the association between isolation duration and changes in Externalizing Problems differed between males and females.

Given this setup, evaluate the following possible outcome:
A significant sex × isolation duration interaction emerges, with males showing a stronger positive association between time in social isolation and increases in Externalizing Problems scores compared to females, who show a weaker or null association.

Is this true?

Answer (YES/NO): NO